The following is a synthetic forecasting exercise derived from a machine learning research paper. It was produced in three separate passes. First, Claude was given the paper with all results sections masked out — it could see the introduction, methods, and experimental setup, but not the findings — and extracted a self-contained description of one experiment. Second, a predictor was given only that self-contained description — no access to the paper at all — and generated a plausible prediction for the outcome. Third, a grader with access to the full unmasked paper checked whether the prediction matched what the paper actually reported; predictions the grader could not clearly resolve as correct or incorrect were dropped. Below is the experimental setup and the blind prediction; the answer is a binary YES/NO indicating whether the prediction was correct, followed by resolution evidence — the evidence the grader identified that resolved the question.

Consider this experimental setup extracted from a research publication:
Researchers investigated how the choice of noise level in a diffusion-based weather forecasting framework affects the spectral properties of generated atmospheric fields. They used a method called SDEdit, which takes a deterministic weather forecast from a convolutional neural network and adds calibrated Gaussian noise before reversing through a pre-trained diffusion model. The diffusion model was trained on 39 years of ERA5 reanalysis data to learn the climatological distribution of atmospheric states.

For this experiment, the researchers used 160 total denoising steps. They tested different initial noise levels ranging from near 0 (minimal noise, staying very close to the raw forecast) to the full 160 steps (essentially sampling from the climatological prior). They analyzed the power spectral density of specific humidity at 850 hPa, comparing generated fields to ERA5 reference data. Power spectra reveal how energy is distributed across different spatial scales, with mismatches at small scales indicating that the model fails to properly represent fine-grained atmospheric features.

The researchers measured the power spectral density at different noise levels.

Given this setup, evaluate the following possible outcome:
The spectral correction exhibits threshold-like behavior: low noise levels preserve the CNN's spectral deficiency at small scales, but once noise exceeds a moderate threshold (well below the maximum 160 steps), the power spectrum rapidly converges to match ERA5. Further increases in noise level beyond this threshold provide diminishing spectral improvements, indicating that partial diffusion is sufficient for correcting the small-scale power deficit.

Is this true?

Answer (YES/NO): NO